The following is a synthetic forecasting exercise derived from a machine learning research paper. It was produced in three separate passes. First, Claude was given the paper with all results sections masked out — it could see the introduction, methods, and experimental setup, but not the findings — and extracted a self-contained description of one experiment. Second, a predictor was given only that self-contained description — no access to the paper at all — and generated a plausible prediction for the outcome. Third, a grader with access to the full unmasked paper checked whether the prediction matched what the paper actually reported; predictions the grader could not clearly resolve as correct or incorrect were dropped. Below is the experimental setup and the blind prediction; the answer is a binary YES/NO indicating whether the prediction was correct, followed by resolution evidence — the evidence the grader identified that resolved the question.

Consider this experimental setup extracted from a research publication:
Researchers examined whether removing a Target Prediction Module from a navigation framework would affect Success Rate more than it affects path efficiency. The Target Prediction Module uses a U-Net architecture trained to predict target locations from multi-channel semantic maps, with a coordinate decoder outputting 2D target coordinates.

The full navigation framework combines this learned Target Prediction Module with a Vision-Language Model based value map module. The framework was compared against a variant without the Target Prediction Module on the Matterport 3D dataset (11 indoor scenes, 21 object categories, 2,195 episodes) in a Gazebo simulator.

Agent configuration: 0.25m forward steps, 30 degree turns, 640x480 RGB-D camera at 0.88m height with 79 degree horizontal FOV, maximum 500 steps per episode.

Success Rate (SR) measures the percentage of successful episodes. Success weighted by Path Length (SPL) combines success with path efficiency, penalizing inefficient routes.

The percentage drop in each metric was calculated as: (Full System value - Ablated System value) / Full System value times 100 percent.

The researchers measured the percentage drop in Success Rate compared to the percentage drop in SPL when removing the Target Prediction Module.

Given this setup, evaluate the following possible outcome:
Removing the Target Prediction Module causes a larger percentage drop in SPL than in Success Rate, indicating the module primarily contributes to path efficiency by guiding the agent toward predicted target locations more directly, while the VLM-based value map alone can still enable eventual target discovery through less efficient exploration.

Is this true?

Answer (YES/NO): YES